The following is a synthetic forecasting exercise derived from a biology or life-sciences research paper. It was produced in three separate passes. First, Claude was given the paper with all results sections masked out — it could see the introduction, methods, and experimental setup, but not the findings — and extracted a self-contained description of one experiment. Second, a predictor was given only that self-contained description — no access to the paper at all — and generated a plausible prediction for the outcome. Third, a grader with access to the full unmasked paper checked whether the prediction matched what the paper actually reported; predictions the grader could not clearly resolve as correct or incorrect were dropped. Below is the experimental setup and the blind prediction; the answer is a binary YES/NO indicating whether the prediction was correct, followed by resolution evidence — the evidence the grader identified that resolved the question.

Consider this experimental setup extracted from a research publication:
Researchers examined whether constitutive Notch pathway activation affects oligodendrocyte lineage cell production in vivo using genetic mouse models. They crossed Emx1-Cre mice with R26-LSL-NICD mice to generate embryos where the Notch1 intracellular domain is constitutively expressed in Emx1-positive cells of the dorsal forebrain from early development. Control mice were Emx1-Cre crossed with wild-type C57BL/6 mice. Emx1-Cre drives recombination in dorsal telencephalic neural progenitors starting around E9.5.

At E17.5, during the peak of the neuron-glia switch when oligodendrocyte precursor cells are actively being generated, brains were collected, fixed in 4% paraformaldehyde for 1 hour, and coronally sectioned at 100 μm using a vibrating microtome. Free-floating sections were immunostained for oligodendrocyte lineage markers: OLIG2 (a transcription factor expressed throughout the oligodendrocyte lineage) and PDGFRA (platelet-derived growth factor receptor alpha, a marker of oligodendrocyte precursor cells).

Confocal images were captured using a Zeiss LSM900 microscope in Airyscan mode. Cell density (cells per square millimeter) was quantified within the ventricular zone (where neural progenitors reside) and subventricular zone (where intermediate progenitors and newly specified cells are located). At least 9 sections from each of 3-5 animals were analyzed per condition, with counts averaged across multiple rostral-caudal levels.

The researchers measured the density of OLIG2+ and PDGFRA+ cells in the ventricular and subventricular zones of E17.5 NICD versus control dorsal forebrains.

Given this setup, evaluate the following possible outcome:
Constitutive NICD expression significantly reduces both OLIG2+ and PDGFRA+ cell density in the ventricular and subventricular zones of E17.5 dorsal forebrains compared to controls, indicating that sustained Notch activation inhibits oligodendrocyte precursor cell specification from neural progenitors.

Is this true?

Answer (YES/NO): NO